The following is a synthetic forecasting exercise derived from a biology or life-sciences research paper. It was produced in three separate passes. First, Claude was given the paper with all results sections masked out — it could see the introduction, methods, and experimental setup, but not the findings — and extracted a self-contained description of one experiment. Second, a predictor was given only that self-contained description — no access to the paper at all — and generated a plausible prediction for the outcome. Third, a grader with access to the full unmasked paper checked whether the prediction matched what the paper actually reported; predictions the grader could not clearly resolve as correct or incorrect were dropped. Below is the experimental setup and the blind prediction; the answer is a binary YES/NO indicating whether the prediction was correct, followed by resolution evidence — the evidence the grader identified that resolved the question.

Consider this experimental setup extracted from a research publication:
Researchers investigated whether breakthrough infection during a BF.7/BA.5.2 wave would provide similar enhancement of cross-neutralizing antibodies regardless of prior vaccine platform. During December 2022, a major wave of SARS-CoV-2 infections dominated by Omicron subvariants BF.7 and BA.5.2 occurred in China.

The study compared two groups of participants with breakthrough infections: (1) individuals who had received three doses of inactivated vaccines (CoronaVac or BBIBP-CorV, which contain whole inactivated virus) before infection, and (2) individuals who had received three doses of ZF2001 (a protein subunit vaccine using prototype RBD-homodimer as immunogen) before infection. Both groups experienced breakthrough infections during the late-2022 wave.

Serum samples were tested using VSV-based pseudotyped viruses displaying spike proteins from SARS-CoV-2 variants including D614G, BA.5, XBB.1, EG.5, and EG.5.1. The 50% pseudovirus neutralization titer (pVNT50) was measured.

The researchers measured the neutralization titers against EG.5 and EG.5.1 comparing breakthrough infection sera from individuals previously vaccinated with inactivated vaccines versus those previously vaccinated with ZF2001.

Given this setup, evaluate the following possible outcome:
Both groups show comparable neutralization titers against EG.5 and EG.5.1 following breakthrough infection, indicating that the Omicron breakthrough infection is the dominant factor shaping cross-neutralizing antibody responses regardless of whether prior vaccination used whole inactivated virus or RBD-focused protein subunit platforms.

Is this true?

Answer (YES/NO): NO